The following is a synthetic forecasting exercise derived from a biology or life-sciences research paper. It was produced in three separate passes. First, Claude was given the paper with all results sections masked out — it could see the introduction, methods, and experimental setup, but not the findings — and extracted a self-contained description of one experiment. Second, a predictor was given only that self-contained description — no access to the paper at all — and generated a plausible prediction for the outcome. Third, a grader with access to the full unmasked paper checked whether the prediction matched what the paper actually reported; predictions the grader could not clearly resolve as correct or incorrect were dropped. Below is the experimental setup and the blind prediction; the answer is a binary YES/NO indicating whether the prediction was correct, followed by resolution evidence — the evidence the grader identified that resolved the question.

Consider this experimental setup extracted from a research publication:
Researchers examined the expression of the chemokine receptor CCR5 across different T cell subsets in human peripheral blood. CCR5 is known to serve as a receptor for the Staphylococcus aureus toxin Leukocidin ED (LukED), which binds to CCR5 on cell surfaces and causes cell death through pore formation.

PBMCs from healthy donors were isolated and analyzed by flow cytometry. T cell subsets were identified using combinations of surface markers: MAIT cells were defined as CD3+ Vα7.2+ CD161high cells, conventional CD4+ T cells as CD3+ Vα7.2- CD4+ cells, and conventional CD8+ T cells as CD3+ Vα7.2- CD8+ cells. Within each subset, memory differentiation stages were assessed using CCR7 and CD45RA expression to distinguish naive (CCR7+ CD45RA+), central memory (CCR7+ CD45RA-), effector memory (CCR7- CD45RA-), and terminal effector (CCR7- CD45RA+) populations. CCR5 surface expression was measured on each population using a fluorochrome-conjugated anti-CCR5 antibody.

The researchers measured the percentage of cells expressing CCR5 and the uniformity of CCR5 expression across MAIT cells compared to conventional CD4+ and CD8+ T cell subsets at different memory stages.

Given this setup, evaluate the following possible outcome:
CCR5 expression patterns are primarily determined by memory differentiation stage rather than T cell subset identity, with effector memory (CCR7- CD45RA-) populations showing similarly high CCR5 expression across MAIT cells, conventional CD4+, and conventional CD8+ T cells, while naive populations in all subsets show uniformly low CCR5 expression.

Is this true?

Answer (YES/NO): NO